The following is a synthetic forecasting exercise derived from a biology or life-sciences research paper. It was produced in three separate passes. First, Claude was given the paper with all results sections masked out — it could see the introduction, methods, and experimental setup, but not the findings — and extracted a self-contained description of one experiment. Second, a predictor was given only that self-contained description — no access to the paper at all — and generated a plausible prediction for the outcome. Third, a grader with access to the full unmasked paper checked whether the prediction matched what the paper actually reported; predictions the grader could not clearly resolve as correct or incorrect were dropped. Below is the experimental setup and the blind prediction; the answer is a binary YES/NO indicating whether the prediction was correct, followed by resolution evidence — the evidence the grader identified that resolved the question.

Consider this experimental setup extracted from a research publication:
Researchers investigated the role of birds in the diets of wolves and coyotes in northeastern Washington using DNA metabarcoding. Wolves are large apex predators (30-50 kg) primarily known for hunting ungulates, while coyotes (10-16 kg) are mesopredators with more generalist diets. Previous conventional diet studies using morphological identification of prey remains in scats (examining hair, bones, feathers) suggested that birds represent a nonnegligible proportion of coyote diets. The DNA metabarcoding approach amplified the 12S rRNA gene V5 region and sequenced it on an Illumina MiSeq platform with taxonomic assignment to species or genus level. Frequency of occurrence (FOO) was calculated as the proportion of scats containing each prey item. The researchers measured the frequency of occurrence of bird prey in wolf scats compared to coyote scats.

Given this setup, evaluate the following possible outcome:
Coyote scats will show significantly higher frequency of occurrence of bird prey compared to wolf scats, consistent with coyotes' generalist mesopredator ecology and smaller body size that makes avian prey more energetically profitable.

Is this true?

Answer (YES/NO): YES